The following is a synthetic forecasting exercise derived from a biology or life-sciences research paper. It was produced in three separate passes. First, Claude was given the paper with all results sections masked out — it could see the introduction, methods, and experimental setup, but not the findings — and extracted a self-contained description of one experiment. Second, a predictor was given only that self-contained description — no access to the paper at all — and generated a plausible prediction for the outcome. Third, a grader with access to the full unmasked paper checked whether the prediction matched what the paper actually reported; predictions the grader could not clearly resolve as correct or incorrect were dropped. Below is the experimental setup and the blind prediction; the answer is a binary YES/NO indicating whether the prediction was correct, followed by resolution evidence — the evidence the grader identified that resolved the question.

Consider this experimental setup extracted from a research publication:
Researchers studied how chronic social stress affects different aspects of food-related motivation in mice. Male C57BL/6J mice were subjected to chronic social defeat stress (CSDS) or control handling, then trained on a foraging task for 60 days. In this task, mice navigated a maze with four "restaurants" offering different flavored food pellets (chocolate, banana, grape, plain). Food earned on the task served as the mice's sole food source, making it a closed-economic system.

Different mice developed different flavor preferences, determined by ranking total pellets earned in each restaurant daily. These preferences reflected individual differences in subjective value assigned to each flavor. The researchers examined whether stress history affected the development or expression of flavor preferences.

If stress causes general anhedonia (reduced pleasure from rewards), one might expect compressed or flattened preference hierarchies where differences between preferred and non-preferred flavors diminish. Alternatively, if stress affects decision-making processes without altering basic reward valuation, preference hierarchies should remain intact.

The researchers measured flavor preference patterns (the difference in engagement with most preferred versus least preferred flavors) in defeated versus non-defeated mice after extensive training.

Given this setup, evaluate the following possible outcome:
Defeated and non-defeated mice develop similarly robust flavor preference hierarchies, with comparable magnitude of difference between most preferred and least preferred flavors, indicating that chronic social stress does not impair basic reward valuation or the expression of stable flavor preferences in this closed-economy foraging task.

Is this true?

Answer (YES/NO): YES